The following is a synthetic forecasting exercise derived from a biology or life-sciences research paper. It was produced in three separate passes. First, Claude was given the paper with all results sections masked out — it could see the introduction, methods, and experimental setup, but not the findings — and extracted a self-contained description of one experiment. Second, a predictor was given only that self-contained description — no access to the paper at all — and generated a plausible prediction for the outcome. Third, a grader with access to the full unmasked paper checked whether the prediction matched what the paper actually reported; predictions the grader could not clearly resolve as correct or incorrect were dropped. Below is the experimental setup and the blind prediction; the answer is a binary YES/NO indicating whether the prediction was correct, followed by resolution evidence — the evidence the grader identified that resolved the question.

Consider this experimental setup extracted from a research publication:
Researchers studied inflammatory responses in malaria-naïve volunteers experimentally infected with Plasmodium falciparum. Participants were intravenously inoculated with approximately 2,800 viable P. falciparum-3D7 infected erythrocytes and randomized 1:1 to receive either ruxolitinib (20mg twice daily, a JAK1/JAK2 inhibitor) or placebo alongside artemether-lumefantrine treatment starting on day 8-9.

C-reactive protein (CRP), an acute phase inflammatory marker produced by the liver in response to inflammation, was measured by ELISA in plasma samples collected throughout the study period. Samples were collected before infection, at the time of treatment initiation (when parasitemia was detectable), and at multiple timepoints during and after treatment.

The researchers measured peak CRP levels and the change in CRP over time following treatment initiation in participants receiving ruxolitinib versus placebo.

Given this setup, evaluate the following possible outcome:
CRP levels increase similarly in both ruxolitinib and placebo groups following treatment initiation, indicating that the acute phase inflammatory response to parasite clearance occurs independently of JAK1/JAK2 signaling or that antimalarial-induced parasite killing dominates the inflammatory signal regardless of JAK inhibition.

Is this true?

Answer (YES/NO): NO